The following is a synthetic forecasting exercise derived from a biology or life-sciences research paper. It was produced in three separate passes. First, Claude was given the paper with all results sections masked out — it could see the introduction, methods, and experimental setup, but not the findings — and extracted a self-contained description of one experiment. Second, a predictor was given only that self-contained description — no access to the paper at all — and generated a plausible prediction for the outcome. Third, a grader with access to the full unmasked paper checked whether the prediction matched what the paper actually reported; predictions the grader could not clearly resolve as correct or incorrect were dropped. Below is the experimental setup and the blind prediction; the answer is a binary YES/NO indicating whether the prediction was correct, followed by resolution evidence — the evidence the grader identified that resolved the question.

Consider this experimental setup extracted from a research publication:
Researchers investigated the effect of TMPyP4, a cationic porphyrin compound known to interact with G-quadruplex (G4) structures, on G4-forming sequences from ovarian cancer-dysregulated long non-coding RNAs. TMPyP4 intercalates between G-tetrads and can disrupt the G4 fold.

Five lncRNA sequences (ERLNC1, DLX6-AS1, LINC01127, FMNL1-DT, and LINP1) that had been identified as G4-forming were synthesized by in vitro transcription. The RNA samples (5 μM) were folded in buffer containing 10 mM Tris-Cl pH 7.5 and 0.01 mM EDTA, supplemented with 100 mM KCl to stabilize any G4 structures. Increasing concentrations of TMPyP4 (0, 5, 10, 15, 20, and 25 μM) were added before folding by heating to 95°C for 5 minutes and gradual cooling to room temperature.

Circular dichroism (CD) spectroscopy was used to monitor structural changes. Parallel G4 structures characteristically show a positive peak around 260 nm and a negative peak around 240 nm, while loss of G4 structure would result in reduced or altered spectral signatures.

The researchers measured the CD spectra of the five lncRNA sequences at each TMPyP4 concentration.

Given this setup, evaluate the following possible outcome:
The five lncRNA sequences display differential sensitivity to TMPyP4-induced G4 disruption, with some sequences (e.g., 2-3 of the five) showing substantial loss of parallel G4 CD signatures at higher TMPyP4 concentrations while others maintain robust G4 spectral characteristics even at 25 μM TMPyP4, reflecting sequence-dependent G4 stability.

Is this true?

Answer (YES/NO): YES